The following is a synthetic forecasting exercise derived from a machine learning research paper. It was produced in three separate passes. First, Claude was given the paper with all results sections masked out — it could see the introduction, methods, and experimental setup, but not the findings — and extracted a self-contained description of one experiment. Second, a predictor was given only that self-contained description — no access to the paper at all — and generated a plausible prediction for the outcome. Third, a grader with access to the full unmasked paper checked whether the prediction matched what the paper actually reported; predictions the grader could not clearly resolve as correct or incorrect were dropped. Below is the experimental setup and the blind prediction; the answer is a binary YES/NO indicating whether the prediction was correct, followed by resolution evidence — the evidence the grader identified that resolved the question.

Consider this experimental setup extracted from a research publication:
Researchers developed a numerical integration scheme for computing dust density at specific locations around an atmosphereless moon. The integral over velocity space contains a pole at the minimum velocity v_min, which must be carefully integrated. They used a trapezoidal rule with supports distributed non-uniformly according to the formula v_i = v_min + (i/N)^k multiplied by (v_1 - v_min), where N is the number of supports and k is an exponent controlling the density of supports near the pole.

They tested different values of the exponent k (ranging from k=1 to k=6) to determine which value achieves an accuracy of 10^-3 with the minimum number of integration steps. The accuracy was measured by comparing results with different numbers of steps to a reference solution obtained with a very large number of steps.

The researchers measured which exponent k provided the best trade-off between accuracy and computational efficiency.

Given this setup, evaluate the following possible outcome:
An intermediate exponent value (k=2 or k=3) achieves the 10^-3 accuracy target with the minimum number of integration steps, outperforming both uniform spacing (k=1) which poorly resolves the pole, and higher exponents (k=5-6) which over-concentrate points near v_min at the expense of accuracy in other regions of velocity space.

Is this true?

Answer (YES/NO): NO